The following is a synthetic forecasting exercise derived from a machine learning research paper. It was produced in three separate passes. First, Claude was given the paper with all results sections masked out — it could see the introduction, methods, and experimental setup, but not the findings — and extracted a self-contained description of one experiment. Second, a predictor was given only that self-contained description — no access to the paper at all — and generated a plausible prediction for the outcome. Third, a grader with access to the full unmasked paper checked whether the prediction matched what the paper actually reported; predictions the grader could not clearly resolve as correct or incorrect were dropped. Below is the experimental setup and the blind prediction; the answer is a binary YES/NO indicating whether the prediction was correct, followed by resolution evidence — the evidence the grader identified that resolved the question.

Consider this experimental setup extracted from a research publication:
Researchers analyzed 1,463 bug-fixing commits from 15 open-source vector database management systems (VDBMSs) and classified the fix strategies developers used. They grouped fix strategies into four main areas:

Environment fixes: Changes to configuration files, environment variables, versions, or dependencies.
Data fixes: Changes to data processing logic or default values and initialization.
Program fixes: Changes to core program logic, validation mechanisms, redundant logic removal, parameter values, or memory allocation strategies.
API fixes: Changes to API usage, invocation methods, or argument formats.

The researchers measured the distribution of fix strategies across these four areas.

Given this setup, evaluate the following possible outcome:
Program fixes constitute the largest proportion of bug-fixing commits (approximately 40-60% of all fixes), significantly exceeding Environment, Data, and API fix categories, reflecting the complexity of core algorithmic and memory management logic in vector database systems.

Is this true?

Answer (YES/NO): NO